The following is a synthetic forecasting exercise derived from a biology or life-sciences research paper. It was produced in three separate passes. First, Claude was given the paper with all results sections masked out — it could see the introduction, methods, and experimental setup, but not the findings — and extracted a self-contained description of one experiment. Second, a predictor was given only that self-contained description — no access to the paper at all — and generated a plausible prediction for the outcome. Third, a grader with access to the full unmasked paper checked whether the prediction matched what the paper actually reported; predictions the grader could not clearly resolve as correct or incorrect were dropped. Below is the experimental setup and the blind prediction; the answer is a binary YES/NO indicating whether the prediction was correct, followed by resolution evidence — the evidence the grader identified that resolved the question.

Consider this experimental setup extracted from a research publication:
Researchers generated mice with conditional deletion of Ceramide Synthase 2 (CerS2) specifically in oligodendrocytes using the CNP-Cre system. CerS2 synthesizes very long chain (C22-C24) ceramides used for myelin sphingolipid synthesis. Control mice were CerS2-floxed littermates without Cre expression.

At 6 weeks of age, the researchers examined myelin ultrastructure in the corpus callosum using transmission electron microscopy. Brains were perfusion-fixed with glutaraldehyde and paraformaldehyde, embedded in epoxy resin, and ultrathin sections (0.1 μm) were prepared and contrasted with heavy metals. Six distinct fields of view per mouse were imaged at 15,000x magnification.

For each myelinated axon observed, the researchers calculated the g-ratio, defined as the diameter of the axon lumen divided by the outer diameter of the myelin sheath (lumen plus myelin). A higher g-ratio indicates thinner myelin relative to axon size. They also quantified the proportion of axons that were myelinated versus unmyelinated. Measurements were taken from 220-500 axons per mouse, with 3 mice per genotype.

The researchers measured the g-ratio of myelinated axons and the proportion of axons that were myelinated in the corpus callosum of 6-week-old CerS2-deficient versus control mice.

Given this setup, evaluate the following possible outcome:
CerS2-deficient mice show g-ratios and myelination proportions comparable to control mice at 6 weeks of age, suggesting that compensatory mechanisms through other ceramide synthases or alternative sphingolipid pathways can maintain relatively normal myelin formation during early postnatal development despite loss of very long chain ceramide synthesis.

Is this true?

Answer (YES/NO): NO